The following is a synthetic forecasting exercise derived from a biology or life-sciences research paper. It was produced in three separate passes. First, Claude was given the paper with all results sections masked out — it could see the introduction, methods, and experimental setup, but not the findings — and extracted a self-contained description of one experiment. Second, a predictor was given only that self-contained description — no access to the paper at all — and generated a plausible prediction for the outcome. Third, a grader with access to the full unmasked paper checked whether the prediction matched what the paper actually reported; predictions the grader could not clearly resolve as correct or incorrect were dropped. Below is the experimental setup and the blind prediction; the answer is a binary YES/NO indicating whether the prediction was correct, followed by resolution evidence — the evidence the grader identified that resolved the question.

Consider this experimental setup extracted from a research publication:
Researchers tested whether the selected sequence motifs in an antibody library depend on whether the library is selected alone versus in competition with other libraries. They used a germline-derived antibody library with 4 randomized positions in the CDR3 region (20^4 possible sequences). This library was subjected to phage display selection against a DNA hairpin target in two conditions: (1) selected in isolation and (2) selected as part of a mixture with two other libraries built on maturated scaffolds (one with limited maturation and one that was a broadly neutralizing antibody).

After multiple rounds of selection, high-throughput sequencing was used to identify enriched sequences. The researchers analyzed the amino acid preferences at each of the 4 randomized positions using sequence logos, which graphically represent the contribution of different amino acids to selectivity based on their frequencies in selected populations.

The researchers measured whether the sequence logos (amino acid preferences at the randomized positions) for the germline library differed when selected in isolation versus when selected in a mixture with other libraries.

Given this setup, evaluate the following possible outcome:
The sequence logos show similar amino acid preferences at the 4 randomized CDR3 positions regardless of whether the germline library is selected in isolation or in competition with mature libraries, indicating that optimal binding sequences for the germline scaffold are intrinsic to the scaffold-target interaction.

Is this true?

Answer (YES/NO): YES